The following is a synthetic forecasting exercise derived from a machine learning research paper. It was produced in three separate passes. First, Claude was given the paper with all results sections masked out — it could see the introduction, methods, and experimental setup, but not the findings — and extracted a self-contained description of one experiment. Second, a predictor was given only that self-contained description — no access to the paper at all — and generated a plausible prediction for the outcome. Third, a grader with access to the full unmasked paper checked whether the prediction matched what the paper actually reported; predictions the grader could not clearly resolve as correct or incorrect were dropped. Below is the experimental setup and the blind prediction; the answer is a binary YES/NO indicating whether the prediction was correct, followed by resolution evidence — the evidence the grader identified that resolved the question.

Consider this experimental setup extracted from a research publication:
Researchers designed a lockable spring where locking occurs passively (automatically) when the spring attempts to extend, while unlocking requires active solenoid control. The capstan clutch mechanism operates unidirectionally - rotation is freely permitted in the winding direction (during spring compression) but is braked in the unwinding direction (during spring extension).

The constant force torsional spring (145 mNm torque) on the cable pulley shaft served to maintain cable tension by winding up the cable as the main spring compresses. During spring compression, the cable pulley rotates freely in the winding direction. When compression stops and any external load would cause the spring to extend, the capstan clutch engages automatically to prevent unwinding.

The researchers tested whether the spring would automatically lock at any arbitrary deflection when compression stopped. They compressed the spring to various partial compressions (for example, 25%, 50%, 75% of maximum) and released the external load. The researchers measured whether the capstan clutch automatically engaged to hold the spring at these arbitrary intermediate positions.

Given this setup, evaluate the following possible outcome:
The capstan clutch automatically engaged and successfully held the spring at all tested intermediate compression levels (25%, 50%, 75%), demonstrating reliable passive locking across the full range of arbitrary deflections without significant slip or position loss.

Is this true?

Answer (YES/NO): NO